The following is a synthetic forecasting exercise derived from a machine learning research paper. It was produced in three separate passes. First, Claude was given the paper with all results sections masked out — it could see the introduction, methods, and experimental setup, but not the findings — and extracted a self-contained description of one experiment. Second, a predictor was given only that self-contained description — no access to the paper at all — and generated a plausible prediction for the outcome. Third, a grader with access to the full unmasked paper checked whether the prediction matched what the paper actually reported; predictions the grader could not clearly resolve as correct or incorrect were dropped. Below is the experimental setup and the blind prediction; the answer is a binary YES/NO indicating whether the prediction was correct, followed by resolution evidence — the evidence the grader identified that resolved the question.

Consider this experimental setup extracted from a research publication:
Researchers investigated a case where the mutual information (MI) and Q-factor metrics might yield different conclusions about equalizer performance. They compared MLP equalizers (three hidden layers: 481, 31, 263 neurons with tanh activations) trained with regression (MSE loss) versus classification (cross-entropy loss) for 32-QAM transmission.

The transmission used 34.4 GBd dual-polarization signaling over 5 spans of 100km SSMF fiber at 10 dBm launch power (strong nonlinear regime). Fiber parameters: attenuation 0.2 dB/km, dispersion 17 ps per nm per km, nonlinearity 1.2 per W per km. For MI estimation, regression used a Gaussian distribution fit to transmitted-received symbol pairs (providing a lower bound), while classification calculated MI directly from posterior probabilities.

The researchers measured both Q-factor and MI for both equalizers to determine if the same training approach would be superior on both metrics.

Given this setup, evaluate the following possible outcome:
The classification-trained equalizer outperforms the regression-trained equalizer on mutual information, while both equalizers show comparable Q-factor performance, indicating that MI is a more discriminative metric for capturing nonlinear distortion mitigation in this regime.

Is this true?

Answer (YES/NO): NO